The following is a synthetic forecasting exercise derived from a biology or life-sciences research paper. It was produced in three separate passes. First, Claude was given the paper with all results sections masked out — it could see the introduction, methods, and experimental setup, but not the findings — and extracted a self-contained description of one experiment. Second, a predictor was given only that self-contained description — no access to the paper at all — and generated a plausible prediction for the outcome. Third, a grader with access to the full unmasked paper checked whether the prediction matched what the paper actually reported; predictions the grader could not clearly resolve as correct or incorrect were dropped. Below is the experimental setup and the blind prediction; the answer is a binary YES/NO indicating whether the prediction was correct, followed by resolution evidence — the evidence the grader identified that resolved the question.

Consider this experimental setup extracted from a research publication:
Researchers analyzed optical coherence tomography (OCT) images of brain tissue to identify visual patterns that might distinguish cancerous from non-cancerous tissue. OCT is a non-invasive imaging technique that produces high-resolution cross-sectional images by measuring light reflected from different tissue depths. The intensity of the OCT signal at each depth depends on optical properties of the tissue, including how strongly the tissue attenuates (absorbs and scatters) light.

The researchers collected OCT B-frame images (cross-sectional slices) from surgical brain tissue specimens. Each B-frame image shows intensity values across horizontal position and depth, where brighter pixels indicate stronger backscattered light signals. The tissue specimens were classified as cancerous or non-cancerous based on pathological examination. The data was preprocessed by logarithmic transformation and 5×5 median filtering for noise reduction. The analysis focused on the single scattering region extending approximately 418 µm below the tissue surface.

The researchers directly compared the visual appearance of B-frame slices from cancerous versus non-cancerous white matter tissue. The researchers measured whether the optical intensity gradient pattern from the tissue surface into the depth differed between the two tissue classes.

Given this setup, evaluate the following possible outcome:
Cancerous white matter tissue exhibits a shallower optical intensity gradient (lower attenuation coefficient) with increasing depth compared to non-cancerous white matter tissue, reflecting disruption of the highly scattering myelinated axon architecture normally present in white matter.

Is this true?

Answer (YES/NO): YES